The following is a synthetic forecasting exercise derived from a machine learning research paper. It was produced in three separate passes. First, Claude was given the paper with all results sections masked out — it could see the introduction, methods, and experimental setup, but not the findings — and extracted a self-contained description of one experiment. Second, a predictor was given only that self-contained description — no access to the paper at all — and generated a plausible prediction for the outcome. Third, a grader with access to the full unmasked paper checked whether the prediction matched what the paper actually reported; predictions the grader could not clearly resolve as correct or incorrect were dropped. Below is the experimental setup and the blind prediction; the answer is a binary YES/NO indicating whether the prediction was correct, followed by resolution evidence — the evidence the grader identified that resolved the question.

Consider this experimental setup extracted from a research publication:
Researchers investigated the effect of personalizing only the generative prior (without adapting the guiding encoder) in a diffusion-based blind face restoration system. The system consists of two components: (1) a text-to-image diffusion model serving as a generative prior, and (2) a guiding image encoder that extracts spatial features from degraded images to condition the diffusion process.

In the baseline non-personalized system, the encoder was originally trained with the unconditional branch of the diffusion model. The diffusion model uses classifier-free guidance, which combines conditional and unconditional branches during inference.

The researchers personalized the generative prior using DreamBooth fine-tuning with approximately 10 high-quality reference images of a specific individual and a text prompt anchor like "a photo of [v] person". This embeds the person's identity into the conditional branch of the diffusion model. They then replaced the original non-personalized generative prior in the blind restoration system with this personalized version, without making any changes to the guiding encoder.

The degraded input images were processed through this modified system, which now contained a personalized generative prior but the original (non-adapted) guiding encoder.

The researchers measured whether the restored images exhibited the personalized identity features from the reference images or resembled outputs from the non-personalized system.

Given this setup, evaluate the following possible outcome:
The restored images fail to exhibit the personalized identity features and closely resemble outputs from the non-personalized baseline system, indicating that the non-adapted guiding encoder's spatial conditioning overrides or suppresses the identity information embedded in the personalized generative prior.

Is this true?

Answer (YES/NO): YES